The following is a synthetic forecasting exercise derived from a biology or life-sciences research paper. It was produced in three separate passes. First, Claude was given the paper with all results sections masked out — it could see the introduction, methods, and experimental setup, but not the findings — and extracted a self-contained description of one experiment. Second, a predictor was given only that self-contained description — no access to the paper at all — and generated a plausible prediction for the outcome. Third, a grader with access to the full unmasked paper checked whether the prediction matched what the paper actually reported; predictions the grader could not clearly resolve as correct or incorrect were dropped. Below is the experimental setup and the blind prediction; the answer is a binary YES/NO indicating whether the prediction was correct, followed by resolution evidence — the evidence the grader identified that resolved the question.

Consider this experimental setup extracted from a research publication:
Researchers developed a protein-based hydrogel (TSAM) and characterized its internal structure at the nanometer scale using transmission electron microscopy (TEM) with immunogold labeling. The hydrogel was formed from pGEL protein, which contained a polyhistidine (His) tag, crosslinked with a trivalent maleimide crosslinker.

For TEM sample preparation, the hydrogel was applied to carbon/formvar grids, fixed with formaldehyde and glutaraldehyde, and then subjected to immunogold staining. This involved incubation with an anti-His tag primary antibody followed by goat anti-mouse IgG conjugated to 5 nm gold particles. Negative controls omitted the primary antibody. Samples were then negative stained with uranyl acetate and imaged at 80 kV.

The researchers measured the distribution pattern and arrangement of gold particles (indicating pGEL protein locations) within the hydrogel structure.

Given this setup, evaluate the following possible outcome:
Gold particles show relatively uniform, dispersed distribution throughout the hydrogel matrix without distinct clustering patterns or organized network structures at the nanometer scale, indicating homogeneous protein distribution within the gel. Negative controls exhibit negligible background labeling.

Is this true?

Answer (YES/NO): NO